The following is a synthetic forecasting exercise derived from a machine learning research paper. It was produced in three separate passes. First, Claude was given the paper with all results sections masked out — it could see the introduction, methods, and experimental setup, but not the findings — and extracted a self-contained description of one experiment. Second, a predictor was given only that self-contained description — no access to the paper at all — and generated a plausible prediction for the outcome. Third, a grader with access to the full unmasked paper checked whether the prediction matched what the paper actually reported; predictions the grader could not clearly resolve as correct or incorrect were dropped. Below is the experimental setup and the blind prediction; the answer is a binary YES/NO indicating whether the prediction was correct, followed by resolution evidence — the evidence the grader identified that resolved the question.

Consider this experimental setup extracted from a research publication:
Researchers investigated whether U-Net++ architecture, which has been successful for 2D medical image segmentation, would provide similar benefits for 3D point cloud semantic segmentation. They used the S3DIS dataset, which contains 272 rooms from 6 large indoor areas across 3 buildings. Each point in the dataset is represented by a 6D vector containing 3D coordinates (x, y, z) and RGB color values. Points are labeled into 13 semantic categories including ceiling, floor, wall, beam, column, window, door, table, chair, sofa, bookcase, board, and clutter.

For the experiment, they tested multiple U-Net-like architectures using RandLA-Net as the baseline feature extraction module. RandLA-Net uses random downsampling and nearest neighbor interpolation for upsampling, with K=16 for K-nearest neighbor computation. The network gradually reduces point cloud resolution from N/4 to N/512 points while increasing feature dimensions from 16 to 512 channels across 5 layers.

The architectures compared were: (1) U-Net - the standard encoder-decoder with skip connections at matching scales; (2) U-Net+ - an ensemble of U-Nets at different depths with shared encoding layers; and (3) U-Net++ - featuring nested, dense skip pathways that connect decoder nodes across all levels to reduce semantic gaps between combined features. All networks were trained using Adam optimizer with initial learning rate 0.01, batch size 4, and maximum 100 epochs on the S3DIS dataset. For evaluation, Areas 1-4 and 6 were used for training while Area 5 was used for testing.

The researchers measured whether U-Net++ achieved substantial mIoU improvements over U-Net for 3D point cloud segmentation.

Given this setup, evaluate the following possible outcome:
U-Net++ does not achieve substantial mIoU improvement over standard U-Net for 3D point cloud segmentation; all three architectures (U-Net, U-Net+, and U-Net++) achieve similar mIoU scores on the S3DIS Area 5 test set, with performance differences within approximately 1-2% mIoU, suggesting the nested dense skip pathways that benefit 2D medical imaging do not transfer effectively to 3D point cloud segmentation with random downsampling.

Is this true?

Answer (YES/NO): YES